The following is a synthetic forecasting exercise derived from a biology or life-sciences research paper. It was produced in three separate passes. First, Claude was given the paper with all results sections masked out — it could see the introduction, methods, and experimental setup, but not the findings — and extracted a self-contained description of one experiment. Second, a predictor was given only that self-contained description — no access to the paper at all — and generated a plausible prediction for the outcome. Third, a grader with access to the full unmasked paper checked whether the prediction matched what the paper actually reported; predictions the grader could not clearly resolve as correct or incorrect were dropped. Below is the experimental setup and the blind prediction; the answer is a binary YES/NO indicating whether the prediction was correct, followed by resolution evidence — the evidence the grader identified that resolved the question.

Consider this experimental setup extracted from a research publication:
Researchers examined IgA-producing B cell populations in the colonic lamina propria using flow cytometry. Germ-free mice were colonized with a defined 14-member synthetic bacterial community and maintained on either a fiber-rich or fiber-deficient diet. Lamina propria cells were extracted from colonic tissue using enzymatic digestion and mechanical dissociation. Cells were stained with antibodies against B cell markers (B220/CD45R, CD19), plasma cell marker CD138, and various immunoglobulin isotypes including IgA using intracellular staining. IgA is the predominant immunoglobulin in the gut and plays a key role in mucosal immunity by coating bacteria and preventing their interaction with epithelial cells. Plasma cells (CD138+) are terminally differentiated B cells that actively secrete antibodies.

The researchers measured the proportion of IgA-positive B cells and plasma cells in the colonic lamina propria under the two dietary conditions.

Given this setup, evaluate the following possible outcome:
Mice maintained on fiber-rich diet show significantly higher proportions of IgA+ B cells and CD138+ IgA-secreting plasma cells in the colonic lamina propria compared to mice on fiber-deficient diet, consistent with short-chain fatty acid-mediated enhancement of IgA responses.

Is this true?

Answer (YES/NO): YES